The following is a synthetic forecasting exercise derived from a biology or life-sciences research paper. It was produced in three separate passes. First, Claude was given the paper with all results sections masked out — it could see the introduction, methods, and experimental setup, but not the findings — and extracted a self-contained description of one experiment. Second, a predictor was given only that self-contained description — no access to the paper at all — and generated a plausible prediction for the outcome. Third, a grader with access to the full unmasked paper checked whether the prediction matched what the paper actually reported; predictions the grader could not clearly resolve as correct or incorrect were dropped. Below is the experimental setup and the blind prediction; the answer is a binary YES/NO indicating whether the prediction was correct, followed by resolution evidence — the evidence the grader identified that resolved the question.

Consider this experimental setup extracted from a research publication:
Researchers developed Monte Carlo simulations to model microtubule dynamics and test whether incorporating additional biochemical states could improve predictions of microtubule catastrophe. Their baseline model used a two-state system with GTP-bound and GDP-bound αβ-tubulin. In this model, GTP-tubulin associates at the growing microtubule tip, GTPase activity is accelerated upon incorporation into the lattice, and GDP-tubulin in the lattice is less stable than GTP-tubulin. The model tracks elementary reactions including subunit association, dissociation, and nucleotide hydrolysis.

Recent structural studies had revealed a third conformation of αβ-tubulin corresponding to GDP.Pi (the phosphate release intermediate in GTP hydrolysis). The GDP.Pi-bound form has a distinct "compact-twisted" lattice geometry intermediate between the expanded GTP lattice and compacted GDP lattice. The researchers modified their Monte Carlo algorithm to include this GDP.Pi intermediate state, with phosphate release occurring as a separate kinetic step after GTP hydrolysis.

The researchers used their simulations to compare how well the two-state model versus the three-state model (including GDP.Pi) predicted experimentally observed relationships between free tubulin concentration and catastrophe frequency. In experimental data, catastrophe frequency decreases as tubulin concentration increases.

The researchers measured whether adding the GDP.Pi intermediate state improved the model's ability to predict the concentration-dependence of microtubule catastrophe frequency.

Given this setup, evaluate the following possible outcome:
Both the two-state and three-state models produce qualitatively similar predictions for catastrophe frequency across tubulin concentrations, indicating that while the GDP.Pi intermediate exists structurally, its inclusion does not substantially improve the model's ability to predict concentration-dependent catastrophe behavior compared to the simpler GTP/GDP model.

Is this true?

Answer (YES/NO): YES